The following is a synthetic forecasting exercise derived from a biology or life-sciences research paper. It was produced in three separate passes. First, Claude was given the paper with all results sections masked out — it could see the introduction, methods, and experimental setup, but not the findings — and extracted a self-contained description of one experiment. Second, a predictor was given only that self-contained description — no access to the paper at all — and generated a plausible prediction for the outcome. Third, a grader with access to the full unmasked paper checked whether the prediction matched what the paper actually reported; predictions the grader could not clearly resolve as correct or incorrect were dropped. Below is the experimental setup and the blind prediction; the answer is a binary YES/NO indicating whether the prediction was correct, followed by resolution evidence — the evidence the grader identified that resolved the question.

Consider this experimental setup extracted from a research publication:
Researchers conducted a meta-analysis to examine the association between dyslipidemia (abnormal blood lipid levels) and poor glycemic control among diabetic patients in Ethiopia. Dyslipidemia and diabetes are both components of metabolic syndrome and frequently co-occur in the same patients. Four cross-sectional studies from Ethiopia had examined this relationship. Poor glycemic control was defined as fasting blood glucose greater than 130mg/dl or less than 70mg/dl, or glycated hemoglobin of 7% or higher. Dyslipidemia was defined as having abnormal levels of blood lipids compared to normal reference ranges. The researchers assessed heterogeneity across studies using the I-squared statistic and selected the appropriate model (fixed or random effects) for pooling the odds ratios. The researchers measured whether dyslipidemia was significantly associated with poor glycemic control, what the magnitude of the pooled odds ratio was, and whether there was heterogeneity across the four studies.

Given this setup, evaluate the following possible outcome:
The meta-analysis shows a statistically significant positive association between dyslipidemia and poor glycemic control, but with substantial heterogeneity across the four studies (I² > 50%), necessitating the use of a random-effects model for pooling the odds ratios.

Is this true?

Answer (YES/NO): YES